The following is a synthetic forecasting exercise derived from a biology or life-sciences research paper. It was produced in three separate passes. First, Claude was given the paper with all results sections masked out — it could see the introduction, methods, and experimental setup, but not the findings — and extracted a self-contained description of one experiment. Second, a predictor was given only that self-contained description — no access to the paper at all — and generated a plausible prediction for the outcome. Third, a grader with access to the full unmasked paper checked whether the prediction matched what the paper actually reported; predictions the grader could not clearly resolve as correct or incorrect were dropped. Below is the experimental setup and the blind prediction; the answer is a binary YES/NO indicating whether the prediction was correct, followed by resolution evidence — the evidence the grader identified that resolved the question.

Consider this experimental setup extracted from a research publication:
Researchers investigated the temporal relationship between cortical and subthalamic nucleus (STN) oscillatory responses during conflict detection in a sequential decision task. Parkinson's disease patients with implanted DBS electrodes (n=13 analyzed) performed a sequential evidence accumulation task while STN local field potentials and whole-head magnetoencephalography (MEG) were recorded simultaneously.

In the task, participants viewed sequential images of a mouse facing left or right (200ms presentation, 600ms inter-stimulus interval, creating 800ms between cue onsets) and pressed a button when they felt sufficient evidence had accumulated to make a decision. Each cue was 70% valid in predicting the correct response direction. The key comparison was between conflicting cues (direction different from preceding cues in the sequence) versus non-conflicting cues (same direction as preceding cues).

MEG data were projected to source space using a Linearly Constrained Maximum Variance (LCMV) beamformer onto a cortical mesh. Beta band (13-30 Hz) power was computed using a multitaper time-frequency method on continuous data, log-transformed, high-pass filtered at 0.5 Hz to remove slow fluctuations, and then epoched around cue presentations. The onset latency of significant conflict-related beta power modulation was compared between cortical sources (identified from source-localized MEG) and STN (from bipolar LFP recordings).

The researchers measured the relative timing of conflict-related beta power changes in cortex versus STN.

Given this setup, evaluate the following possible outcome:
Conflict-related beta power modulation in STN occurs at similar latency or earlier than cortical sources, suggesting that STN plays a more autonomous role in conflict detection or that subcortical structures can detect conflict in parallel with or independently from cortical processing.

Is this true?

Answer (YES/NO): NO